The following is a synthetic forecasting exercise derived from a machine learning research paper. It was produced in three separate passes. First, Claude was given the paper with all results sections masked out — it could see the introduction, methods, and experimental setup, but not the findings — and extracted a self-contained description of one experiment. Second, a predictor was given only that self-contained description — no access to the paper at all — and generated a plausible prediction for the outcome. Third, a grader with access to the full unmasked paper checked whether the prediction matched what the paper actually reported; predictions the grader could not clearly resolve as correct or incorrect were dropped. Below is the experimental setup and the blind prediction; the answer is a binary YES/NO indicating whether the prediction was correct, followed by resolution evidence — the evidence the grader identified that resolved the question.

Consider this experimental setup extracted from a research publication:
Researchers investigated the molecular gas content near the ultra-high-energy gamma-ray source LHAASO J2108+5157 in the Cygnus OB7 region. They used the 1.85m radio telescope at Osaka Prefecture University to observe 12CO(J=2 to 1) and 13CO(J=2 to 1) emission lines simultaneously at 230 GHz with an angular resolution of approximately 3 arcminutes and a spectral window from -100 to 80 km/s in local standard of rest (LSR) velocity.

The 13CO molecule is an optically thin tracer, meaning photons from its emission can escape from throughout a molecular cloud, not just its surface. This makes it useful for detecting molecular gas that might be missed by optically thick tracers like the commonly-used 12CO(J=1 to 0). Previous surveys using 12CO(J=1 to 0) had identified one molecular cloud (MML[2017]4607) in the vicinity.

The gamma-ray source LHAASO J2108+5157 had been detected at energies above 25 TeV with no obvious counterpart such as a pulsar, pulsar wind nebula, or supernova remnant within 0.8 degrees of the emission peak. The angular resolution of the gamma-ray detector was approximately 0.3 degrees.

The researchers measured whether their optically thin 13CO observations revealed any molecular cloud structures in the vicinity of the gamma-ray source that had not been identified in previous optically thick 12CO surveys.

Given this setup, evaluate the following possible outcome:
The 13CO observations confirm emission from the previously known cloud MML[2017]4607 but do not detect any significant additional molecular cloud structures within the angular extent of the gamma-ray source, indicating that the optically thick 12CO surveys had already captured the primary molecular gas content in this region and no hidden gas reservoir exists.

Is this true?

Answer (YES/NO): NO